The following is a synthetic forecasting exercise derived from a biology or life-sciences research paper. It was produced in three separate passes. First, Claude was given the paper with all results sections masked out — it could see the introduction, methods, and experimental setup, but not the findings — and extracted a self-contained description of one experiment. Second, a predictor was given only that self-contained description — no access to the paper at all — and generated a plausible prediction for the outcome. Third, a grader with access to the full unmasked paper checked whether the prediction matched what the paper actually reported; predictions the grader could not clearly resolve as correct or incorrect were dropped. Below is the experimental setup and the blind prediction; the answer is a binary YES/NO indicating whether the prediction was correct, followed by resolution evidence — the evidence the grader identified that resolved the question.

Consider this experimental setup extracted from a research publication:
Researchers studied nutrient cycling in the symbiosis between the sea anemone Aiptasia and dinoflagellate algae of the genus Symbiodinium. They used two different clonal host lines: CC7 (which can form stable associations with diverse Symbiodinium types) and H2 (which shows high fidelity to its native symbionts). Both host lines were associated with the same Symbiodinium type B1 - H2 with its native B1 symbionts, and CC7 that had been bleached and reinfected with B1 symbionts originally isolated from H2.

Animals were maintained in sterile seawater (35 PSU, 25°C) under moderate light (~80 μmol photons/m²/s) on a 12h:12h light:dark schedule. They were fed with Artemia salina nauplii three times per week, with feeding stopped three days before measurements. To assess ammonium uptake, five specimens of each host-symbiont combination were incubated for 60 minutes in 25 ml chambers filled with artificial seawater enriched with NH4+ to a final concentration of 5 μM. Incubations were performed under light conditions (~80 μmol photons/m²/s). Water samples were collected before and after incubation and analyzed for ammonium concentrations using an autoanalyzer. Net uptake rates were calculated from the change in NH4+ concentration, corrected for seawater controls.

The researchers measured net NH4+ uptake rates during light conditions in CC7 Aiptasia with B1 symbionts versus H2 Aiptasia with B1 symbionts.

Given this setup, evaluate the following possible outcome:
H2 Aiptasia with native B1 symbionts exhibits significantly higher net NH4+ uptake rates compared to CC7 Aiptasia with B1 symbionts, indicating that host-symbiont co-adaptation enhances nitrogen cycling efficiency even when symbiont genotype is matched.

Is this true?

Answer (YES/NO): NO